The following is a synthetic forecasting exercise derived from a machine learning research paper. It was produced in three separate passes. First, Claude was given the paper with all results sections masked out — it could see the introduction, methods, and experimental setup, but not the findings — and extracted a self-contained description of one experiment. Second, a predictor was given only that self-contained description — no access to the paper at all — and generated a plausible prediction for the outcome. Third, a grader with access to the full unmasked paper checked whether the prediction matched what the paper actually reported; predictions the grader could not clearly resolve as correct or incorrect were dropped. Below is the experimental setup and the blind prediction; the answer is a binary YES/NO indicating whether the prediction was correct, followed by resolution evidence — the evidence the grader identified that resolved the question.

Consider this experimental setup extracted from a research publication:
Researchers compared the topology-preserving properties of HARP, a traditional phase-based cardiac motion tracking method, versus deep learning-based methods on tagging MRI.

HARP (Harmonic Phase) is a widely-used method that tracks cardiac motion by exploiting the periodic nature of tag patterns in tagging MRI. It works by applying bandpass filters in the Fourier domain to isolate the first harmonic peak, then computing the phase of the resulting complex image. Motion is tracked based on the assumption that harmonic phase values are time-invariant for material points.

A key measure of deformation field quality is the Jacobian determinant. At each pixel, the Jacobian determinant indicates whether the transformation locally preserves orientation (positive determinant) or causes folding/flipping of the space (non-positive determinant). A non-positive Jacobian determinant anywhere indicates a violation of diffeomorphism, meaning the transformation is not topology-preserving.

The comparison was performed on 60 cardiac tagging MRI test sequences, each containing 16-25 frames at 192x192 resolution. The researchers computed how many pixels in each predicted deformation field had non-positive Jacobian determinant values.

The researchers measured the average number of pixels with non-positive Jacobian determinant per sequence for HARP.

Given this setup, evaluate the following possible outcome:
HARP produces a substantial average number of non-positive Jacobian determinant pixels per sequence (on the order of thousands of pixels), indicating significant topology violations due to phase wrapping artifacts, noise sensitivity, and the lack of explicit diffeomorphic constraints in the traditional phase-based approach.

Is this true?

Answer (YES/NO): YES